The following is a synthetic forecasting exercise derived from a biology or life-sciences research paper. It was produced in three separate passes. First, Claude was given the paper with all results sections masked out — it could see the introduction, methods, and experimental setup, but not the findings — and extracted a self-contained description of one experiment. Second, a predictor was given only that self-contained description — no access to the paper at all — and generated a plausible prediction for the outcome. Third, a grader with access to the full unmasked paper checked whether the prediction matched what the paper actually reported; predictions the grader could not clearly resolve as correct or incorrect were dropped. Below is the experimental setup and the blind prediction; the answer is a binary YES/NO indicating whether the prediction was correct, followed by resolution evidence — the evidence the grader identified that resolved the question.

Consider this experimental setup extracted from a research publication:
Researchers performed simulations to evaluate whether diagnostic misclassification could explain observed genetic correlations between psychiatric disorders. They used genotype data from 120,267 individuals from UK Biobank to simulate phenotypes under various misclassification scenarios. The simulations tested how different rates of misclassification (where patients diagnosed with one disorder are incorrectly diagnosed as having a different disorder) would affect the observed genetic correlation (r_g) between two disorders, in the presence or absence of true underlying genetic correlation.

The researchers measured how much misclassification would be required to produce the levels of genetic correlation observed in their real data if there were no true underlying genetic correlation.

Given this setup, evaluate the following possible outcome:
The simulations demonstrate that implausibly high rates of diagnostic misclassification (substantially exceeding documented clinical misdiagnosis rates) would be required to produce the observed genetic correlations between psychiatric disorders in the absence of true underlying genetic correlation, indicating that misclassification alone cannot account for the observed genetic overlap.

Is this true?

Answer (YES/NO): YES